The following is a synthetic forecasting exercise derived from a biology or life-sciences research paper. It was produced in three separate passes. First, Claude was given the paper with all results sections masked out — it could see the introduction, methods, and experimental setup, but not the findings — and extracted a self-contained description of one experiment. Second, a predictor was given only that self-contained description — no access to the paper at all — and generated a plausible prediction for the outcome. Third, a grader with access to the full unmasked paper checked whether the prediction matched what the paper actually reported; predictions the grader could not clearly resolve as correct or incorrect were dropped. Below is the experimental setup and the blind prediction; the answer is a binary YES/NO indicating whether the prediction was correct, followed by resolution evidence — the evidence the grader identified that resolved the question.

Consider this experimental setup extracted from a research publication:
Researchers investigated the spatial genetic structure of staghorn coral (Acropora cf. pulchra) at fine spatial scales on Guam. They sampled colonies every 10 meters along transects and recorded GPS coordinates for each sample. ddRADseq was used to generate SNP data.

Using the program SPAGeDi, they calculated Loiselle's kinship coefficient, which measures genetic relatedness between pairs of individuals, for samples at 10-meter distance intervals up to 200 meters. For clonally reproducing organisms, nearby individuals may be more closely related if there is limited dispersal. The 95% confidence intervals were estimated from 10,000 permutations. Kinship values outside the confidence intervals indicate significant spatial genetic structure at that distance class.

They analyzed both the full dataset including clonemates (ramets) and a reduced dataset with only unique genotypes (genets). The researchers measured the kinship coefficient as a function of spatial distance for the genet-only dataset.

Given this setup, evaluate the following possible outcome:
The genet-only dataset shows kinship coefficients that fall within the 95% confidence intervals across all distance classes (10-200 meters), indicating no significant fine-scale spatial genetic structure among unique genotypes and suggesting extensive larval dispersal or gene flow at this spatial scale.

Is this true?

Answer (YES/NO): YES